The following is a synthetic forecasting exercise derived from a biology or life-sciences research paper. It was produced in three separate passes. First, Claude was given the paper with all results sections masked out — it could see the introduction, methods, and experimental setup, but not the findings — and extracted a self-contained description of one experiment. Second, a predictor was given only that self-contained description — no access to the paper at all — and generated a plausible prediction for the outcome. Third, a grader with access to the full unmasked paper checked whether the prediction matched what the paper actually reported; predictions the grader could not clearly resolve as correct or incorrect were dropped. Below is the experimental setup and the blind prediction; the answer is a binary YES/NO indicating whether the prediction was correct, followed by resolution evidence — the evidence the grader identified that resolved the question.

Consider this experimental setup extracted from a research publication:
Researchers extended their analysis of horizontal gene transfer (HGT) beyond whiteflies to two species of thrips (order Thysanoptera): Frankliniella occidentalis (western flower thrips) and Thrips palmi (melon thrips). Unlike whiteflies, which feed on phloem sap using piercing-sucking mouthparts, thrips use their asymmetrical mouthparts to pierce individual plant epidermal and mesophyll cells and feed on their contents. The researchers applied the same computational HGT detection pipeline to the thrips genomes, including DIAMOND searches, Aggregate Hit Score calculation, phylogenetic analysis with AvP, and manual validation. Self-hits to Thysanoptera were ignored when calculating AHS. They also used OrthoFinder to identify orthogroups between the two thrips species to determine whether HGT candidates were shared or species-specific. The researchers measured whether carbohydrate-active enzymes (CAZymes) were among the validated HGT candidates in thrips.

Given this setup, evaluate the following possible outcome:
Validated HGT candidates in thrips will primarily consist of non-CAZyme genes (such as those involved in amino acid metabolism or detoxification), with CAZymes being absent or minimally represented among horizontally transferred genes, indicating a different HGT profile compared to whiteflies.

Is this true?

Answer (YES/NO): NO